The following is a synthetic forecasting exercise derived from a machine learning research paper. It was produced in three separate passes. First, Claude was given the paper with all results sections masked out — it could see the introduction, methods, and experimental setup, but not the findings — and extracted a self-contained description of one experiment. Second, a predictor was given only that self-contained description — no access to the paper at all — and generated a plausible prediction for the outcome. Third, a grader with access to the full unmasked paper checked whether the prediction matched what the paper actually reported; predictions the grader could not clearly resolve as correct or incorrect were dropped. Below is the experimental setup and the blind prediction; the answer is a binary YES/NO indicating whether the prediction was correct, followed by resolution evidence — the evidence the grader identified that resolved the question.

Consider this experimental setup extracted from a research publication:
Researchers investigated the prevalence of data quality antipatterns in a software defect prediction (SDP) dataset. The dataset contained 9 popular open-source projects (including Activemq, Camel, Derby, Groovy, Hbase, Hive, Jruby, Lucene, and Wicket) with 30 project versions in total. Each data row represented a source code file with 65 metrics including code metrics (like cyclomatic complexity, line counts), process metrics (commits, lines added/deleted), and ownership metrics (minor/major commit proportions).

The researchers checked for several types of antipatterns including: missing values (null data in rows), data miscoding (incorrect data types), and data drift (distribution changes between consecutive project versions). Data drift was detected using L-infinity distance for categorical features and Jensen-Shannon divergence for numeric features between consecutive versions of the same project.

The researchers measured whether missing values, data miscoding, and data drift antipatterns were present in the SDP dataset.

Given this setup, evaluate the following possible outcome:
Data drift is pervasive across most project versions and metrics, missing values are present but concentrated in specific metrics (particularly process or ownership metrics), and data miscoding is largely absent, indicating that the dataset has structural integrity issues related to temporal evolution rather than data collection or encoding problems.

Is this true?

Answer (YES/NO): NO